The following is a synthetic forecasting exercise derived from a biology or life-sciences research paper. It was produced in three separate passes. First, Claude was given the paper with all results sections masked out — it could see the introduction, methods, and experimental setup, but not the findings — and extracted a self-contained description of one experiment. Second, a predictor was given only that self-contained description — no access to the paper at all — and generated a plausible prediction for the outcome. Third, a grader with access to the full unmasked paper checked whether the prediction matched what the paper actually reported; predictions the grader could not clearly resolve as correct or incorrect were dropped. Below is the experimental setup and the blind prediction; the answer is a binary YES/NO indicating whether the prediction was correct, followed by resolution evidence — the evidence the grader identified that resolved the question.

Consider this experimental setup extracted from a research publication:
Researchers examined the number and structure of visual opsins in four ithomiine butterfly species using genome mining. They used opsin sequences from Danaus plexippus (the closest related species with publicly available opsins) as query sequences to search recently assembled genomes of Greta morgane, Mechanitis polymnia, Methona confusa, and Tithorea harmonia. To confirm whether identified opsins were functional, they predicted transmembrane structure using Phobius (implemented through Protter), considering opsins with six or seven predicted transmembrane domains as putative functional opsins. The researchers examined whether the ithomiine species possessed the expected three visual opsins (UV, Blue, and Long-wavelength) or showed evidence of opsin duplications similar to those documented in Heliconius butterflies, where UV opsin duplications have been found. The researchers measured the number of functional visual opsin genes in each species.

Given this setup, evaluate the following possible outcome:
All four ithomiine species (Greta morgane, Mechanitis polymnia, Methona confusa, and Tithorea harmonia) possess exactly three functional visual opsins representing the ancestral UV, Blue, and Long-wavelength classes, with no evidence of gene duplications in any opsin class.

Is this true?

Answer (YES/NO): NO